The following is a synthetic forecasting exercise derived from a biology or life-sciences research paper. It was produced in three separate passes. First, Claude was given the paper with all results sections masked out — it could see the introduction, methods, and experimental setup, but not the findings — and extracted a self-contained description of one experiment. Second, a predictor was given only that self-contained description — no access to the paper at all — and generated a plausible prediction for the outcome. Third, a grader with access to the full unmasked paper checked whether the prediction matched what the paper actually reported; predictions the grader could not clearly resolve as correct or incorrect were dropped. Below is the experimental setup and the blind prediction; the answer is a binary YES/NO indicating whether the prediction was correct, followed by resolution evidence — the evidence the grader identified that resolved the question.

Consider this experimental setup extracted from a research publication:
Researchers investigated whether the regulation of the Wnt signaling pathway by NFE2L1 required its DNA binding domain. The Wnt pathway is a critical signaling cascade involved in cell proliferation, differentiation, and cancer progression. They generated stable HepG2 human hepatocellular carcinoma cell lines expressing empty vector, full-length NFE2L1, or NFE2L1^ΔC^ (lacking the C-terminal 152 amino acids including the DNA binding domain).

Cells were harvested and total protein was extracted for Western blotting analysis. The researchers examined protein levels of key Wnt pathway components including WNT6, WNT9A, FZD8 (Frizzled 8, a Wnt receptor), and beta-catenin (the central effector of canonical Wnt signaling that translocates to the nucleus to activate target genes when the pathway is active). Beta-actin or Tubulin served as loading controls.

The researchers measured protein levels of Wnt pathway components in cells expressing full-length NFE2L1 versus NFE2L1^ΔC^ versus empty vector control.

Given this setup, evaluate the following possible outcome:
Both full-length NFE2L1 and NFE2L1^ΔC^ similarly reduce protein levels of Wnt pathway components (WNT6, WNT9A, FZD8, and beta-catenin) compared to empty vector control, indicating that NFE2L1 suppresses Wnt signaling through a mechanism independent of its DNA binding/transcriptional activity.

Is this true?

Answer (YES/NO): NO